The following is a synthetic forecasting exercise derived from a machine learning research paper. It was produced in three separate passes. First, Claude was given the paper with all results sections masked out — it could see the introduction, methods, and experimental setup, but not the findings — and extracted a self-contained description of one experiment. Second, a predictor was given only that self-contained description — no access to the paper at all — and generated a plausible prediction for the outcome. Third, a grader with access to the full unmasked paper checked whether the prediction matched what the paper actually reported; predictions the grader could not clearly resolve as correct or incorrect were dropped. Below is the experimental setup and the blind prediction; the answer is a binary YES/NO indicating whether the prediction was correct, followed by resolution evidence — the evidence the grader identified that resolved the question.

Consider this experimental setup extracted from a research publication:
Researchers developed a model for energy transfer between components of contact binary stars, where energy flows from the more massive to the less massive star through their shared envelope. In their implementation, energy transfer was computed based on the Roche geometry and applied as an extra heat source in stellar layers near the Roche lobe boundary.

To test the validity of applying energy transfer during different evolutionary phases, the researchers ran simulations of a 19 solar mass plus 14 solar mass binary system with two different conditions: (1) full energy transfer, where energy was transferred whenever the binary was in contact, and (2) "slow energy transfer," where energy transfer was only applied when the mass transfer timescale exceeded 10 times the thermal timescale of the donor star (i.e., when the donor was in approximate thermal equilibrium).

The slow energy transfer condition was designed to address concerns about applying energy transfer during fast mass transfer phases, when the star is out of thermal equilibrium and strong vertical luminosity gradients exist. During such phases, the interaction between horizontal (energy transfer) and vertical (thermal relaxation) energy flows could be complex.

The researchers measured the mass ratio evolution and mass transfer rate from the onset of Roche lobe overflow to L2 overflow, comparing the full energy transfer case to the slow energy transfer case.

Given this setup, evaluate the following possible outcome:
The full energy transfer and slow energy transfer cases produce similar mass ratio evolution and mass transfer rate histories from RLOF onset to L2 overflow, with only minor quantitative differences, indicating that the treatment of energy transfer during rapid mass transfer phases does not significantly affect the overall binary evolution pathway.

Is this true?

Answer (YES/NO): YES